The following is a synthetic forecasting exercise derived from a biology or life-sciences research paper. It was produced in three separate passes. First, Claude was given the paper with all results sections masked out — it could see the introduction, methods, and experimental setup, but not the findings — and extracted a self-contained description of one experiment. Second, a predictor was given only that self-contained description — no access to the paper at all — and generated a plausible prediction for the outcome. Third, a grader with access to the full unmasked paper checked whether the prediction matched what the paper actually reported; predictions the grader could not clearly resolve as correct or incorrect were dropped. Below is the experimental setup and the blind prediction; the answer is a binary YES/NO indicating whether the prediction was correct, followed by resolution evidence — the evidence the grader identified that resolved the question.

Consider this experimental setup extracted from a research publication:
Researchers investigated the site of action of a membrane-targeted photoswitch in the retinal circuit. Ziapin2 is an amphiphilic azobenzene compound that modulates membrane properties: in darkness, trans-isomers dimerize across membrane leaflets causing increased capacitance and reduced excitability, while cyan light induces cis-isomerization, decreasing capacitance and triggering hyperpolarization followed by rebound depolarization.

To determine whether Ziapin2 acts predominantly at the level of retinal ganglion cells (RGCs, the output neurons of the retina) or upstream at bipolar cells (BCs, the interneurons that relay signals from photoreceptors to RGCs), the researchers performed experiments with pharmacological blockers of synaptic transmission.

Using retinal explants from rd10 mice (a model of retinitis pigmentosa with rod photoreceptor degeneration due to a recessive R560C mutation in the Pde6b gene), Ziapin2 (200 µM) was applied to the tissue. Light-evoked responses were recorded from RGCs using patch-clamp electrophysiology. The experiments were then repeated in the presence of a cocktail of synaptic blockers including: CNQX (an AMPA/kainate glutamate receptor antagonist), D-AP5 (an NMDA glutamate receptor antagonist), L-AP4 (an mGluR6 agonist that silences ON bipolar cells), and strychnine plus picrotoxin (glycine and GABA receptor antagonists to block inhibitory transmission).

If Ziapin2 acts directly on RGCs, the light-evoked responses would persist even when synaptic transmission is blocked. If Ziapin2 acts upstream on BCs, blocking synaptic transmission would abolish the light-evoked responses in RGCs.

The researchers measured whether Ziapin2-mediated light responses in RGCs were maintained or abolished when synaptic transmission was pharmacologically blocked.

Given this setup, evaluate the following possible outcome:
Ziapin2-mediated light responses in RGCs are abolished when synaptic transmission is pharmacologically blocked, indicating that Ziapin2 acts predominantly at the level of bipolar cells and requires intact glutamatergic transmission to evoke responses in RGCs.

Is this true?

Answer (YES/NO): YES